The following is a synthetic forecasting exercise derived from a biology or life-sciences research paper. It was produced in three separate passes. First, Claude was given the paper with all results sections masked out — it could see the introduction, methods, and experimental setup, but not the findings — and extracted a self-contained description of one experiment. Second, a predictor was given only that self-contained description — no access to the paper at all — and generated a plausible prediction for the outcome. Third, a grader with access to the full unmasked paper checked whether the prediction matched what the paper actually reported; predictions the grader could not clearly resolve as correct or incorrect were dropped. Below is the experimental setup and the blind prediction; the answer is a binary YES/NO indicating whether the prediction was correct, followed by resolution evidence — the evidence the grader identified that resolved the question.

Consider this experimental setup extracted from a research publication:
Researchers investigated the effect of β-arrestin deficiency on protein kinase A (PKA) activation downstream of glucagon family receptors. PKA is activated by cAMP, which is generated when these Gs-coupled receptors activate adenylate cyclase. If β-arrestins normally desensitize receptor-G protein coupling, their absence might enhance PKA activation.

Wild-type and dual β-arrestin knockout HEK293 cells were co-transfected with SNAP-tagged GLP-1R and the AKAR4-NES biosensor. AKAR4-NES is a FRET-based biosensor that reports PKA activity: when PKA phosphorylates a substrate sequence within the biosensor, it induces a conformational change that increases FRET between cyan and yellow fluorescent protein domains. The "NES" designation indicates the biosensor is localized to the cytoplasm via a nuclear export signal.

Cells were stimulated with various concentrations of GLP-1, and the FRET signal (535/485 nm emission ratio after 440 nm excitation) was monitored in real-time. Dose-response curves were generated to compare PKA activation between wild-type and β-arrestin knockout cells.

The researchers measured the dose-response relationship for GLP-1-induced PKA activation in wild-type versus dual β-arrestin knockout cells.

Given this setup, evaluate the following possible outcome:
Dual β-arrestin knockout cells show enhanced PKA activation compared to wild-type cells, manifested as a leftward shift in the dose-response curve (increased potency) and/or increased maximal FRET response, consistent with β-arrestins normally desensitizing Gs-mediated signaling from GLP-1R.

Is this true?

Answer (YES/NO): YES